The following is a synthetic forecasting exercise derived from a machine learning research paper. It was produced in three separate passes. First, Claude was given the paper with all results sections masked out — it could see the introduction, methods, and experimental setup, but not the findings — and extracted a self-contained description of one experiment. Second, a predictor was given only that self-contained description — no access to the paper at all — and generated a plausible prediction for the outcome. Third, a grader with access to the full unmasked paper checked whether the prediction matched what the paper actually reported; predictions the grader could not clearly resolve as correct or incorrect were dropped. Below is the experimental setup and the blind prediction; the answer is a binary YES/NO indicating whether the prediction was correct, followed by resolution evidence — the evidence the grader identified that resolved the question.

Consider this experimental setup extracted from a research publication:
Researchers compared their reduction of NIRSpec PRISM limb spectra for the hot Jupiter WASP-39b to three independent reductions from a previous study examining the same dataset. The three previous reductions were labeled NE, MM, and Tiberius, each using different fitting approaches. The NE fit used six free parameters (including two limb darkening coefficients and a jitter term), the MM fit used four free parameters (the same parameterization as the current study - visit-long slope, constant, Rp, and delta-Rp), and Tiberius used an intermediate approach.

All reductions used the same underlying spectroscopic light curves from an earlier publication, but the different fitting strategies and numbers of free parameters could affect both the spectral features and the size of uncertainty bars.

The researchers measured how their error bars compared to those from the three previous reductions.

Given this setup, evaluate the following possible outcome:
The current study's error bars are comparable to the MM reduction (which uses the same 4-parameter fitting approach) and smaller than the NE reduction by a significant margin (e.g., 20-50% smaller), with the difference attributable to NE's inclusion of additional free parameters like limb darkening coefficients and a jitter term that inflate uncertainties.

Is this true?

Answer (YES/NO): NO